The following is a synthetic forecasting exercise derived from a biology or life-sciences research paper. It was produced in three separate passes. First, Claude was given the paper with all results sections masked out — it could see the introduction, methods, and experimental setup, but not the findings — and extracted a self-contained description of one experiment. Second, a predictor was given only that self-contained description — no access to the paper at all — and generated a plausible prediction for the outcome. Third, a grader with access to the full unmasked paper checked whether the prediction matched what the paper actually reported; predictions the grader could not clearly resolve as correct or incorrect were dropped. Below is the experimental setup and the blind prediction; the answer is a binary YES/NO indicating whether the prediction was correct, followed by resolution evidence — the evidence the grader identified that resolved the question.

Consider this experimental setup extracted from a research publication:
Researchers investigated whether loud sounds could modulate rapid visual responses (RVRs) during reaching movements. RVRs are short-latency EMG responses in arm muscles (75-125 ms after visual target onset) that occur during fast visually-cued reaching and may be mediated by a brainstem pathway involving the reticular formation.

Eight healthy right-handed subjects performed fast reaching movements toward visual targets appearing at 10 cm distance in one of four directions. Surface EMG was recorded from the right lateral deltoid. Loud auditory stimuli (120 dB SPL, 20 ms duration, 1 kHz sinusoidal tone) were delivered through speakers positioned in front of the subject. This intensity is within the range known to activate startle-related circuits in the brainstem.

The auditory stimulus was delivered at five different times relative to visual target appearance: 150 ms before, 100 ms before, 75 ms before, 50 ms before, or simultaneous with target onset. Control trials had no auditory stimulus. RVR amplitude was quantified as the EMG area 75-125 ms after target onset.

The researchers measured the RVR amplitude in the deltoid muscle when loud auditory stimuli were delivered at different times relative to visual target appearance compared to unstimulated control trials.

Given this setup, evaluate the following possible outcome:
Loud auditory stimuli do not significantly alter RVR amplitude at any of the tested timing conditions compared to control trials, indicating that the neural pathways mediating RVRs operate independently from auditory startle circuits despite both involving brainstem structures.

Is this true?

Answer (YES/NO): NO